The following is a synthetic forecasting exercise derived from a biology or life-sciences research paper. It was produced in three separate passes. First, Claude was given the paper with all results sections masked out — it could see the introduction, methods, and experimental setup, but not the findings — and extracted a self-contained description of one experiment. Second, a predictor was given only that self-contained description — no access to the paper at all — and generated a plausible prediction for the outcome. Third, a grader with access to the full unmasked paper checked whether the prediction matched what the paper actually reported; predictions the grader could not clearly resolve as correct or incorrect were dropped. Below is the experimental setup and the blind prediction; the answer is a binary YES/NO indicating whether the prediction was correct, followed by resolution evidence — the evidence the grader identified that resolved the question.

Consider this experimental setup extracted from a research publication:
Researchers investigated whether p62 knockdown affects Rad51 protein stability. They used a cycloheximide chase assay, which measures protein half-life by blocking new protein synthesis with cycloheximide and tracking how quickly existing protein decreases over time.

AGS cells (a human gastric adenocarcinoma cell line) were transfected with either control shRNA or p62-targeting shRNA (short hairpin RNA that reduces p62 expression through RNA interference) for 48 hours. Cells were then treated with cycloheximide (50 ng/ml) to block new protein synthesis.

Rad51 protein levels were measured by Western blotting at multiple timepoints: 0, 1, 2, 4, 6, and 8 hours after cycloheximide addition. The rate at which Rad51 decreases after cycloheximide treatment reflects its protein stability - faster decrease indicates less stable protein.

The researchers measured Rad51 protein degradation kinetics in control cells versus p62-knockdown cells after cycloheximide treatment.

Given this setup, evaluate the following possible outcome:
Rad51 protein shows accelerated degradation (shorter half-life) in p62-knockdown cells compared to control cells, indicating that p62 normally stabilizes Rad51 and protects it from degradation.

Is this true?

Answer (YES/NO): NO